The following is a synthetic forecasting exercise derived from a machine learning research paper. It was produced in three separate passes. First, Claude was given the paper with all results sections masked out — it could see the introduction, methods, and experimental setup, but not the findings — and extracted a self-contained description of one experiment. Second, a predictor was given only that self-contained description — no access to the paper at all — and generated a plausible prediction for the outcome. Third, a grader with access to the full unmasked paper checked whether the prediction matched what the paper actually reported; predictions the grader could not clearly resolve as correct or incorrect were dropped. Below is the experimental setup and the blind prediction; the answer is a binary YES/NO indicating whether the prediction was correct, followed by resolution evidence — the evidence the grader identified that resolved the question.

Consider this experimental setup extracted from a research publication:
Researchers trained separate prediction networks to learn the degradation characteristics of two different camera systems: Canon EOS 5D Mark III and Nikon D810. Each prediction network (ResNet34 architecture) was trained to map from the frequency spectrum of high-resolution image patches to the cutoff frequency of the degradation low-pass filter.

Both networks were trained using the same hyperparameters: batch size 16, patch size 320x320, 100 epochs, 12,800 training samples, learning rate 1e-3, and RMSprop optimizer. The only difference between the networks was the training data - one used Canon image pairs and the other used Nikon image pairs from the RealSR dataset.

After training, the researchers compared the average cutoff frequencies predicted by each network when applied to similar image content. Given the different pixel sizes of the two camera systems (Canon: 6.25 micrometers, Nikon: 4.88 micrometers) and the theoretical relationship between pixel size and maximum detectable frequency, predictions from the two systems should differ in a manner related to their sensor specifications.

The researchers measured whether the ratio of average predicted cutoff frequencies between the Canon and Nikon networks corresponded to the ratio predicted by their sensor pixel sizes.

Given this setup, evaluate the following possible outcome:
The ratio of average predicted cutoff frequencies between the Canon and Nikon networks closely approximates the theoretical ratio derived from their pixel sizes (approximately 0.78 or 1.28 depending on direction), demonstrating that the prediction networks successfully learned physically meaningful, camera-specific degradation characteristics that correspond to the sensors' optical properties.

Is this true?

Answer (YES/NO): YES